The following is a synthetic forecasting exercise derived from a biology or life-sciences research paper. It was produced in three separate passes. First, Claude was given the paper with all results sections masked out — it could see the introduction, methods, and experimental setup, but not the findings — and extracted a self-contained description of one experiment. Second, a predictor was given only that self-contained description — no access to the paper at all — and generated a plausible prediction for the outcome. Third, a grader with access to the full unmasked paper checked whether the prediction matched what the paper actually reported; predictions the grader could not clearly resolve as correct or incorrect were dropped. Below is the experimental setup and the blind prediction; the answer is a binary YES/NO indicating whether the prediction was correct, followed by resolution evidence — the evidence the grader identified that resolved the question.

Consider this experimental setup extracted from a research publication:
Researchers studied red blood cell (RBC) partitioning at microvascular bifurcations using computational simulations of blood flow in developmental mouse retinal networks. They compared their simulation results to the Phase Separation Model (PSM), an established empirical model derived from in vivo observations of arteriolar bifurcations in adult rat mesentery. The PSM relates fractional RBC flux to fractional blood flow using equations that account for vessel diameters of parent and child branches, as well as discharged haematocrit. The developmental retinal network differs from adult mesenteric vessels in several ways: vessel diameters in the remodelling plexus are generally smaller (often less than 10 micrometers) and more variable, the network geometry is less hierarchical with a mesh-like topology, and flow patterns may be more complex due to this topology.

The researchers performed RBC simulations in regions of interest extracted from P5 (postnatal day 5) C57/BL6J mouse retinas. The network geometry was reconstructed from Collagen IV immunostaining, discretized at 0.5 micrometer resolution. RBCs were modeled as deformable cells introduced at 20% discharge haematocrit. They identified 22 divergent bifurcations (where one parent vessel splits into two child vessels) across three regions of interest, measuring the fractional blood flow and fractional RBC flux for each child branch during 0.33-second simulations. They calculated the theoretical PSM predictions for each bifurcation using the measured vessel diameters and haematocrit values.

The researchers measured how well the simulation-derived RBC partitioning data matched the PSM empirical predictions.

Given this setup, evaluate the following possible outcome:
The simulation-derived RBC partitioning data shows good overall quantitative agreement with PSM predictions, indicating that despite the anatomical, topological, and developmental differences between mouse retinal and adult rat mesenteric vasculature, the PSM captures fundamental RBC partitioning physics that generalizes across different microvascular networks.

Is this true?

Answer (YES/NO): YES